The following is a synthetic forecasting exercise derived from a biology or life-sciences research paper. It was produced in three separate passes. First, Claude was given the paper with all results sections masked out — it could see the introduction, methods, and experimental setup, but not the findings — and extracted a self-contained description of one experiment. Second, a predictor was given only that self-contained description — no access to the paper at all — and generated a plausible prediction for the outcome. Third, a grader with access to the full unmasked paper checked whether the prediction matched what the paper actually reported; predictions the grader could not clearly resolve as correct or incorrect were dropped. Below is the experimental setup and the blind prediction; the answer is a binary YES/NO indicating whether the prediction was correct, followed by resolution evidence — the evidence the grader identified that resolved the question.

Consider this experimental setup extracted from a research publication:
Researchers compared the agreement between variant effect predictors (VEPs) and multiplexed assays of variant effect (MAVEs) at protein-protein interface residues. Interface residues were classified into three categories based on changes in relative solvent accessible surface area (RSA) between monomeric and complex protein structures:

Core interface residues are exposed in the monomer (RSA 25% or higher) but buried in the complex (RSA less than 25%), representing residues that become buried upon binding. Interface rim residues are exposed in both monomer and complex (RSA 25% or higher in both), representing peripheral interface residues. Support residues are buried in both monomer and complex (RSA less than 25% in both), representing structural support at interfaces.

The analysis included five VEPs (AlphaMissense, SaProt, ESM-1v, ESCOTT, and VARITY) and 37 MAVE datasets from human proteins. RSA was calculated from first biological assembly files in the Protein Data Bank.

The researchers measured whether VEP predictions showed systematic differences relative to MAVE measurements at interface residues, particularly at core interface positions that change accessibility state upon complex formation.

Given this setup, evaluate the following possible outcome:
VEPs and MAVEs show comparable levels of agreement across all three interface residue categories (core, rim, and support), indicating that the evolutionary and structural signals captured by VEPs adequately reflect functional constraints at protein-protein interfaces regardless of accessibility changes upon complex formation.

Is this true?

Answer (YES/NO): NO